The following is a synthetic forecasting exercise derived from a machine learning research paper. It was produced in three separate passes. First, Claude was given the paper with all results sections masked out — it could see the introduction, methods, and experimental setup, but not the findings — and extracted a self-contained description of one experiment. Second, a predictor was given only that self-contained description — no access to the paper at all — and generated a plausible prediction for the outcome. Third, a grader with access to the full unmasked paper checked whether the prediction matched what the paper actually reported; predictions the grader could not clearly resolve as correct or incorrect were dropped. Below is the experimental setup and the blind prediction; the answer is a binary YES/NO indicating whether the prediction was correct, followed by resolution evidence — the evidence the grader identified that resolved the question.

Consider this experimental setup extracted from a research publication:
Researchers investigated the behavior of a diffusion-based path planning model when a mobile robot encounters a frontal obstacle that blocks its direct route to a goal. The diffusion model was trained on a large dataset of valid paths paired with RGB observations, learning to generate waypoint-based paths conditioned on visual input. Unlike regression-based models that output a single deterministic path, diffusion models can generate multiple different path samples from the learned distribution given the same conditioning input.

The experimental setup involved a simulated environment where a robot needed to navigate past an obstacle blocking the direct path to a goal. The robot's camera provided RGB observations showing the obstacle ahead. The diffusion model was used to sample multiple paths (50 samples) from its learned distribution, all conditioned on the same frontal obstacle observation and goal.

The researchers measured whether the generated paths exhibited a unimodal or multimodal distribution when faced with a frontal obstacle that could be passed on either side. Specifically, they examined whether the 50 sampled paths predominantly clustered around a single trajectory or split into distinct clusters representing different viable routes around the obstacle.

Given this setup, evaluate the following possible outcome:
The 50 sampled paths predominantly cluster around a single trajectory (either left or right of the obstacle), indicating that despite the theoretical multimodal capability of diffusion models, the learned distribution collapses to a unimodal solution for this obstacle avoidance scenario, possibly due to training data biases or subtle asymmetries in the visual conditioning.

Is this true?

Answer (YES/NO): NO